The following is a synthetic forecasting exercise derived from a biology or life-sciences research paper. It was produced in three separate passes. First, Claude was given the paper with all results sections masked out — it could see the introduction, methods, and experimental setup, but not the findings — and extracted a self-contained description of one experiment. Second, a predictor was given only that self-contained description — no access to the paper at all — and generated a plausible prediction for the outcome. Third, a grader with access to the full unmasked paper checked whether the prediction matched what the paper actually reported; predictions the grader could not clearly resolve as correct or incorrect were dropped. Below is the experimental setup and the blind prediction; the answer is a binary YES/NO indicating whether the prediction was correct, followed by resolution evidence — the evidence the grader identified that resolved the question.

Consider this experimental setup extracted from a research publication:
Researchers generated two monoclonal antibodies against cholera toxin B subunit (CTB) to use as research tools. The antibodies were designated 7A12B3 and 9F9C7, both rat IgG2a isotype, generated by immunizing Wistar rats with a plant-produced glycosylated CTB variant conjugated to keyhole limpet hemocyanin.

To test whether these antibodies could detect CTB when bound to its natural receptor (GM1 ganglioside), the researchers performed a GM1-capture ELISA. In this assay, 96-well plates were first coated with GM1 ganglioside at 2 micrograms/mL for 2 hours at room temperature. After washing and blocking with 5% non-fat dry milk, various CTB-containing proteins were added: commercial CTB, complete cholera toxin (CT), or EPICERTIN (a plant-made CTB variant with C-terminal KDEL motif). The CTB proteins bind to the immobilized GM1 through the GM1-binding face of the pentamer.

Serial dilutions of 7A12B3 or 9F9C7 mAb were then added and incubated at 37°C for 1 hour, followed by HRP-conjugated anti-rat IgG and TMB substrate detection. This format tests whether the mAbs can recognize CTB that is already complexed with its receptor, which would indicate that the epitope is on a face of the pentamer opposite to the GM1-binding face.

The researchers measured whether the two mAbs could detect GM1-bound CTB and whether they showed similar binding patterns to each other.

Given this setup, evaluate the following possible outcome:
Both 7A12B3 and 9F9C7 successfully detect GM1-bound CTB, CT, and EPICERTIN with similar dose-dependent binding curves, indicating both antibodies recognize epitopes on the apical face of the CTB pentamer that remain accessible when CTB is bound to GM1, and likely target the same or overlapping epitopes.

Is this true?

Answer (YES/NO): NO